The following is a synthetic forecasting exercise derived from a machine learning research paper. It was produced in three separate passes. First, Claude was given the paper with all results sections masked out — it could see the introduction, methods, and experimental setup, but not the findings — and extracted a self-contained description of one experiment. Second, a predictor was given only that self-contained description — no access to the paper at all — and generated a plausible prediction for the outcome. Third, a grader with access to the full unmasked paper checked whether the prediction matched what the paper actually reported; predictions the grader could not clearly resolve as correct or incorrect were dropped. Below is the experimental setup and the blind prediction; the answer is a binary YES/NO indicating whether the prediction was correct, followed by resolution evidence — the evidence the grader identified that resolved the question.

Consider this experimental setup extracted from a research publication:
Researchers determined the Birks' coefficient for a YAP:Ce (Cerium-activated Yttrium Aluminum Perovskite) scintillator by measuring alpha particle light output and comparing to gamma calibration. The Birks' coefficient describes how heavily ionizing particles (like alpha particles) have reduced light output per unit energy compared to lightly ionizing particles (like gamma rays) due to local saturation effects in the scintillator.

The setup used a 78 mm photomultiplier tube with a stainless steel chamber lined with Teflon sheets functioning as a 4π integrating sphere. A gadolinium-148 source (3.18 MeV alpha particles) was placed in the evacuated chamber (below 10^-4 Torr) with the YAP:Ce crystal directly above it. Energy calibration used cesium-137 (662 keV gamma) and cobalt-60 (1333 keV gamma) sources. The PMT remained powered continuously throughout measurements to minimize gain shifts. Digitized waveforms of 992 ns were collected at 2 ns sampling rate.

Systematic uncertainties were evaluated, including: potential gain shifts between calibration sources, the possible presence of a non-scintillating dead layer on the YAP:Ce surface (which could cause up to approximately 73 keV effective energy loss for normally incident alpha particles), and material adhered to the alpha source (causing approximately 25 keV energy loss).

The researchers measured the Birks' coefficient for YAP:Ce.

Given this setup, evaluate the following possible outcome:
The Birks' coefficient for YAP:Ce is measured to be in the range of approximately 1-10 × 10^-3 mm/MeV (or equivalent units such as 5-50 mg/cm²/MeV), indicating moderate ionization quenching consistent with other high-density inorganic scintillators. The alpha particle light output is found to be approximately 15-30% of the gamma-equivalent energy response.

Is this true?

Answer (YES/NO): YES